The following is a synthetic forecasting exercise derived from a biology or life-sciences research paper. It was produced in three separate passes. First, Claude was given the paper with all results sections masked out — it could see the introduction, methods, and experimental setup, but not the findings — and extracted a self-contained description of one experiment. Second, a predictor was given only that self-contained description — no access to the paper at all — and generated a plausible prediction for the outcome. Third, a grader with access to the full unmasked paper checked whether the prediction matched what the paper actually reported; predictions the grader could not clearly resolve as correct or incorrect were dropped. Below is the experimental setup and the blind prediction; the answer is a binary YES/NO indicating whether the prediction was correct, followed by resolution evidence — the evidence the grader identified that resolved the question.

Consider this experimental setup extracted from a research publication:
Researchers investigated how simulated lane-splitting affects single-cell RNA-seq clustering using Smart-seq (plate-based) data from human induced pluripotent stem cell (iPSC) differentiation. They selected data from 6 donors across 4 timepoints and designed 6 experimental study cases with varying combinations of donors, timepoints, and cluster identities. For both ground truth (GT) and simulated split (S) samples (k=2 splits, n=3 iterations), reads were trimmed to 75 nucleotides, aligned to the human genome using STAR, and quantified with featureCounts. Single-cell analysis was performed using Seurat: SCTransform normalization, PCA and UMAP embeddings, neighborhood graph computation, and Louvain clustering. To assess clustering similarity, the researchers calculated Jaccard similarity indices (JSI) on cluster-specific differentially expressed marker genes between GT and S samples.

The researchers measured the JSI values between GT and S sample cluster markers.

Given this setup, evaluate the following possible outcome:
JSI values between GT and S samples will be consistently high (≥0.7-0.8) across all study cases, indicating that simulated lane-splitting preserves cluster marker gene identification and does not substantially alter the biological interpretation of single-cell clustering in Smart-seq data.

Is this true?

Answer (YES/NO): NO